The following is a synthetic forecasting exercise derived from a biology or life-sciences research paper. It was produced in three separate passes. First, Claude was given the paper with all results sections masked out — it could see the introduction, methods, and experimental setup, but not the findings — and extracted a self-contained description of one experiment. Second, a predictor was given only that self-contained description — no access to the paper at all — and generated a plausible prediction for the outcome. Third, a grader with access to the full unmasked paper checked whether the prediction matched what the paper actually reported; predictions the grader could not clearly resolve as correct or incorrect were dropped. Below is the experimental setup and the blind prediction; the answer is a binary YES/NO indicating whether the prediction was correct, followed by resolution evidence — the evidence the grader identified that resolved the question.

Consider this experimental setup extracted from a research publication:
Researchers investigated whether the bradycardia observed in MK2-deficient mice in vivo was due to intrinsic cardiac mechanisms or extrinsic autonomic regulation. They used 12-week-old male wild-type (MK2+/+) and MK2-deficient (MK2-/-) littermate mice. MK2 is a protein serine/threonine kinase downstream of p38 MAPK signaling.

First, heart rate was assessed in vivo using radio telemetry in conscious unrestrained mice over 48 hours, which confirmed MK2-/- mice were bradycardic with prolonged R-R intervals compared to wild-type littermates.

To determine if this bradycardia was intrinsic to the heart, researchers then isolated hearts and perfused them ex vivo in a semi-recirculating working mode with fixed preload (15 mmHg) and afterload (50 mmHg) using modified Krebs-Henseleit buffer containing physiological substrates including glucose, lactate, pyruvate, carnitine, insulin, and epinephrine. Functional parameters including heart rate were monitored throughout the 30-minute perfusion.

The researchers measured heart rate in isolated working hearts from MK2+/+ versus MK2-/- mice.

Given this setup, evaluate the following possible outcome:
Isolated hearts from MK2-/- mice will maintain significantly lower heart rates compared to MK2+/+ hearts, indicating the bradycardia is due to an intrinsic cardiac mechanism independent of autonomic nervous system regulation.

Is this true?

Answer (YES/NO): NO